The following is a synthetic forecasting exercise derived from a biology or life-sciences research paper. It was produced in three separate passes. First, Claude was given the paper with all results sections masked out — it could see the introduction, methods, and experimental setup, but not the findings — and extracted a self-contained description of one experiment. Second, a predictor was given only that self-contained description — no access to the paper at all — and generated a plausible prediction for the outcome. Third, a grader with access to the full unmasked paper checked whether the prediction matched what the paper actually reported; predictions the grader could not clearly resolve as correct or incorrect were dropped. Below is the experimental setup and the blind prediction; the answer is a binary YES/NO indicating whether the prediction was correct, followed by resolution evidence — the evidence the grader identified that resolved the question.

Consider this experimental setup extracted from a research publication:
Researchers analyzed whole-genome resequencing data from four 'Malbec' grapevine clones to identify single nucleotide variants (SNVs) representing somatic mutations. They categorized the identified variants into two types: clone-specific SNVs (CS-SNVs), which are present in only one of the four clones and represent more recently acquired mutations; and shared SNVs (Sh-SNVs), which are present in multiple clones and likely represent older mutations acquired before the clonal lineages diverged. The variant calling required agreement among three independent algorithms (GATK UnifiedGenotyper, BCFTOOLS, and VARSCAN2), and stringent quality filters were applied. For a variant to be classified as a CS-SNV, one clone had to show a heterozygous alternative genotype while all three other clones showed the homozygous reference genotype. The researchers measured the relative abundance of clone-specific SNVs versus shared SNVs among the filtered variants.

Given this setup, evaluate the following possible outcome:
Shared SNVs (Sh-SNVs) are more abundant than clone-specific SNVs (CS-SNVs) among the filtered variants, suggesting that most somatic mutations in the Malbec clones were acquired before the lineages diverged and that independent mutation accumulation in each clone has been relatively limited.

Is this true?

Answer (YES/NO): NO